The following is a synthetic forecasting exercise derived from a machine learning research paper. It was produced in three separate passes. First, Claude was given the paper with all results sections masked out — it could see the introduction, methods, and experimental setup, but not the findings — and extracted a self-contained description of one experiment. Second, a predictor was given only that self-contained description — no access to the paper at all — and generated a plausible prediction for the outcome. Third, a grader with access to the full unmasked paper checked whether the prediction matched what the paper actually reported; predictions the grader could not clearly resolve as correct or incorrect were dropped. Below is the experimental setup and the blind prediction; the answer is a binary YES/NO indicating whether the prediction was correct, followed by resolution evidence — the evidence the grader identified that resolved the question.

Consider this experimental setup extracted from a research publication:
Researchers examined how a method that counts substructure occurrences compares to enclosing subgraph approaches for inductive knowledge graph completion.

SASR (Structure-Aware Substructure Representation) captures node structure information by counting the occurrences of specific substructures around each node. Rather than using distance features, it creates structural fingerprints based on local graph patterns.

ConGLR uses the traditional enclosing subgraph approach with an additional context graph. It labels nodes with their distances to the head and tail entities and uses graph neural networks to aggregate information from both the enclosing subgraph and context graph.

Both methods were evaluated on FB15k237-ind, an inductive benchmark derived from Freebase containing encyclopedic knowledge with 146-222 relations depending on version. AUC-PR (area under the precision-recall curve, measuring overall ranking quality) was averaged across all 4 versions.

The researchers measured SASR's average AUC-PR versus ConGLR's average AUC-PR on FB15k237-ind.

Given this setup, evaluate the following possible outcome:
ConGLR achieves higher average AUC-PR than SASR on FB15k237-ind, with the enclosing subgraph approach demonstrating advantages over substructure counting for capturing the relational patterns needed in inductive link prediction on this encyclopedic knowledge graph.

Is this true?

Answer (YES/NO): NO